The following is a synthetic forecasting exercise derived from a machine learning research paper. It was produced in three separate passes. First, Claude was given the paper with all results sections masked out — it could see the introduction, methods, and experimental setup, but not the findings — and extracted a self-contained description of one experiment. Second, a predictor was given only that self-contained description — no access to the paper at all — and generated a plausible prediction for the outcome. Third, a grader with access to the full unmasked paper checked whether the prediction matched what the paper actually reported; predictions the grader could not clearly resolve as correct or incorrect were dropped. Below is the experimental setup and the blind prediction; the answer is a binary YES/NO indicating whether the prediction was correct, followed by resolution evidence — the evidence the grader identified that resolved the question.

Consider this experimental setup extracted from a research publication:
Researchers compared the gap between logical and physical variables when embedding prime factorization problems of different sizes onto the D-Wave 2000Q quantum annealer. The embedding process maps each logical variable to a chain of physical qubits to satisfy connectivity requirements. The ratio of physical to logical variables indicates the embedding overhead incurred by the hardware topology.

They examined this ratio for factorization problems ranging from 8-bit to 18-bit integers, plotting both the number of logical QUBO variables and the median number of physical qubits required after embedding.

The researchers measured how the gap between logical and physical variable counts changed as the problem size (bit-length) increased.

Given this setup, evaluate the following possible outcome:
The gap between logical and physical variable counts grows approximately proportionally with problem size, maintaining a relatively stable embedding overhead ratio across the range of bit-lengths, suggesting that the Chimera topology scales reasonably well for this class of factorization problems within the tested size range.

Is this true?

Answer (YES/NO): NO